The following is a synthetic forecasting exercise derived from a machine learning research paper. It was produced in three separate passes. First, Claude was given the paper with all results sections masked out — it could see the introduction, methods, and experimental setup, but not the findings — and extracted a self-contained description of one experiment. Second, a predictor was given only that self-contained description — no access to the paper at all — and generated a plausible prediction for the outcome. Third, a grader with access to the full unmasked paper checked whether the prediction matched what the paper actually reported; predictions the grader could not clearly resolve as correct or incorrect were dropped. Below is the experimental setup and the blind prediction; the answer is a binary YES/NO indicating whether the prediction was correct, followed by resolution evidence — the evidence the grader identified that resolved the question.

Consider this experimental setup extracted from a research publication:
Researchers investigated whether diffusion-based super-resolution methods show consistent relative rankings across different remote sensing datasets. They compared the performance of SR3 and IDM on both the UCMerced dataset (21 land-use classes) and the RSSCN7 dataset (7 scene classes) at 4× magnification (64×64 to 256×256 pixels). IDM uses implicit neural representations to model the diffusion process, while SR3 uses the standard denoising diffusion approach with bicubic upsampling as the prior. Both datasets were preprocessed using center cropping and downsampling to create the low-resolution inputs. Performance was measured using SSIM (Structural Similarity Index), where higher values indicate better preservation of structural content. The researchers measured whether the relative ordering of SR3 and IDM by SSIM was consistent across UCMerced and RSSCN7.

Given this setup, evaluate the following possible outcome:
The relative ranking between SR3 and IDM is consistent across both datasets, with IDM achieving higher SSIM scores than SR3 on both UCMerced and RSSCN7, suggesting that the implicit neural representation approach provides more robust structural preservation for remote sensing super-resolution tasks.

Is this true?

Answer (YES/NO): YES